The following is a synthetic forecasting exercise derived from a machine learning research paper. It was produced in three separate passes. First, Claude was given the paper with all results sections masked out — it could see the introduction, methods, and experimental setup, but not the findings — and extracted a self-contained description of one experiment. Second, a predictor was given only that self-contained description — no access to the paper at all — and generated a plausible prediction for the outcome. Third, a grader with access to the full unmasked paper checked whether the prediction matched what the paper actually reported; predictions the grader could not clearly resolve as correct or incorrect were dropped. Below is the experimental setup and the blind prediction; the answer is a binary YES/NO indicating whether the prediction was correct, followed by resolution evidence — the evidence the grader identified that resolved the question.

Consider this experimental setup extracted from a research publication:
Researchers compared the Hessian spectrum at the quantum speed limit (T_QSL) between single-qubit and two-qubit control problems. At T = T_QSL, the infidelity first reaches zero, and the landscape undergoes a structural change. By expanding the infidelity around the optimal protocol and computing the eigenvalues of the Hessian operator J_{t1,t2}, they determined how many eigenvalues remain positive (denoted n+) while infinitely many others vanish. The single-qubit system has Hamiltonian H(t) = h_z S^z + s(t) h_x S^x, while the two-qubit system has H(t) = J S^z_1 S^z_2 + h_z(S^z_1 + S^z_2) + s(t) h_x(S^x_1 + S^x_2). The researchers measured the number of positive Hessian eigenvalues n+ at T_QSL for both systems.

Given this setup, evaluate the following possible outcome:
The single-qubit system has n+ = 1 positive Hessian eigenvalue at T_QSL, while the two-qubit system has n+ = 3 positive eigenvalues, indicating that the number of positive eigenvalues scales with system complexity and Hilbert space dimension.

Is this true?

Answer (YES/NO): NO